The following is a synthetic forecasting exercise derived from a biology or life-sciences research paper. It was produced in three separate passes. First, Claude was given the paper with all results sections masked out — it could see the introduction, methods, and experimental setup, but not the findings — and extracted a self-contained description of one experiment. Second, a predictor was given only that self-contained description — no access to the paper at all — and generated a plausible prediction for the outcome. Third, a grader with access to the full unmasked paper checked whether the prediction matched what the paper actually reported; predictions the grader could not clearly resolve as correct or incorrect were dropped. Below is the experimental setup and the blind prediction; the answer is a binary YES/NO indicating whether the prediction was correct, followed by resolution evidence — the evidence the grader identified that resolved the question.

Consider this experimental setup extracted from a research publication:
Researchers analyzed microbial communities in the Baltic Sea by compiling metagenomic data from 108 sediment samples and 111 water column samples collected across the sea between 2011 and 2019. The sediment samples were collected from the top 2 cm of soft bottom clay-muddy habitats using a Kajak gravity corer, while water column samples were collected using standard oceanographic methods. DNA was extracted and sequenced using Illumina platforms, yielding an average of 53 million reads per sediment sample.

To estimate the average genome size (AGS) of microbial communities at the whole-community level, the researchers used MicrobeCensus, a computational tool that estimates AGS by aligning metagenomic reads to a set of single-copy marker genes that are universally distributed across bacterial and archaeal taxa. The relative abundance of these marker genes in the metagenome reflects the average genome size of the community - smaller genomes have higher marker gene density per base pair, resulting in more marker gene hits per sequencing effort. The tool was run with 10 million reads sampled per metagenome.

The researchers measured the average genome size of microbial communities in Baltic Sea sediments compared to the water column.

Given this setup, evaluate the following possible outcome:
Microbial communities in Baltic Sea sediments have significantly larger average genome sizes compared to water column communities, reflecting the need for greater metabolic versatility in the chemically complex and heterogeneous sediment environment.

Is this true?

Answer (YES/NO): YES